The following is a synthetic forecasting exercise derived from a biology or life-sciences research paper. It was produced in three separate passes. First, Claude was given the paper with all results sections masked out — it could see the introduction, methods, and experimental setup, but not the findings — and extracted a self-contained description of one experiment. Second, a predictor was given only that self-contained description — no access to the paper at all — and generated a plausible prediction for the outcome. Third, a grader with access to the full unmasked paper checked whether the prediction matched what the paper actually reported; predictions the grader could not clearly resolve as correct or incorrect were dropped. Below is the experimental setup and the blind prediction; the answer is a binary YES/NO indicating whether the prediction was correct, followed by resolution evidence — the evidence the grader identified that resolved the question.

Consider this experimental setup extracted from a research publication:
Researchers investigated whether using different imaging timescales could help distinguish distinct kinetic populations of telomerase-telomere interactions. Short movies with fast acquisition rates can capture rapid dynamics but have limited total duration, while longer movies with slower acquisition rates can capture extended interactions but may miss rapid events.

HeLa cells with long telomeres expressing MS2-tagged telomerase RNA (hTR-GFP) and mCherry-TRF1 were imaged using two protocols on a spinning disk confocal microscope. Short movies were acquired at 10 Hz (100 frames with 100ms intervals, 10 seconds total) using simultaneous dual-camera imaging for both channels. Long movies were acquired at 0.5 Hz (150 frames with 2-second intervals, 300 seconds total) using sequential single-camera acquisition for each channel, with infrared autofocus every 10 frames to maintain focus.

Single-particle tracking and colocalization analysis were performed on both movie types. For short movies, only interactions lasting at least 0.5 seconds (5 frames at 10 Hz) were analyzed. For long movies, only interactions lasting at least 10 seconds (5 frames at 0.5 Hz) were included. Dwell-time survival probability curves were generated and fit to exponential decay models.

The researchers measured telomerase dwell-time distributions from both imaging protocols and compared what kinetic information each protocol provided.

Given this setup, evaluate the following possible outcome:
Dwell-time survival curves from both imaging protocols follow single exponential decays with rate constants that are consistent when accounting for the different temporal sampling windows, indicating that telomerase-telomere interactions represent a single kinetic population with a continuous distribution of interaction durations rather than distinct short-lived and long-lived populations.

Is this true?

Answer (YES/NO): NO